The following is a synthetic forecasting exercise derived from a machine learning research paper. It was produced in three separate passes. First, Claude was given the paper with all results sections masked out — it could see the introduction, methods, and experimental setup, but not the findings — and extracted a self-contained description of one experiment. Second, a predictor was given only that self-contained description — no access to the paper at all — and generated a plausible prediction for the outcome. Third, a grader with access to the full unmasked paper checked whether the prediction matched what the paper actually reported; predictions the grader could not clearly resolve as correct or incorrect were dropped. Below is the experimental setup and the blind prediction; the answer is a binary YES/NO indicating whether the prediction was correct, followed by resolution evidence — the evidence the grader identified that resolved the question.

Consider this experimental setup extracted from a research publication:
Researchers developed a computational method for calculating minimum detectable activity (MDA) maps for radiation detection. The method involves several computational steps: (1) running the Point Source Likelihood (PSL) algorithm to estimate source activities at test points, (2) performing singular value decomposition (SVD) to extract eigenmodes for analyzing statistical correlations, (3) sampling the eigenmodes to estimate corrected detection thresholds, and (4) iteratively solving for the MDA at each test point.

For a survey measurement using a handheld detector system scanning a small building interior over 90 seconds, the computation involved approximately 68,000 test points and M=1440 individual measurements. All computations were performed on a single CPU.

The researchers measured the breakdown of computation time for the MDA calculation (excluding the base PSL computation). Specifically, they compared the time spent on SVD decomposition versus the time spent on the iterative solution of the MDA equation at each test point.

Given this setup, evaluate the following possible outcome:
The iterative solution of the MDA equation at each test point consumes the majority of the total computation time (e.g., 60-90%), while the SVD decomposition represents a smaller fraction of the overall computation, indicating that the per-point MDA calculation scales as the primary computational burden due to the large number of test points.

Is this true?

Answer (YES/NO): NO